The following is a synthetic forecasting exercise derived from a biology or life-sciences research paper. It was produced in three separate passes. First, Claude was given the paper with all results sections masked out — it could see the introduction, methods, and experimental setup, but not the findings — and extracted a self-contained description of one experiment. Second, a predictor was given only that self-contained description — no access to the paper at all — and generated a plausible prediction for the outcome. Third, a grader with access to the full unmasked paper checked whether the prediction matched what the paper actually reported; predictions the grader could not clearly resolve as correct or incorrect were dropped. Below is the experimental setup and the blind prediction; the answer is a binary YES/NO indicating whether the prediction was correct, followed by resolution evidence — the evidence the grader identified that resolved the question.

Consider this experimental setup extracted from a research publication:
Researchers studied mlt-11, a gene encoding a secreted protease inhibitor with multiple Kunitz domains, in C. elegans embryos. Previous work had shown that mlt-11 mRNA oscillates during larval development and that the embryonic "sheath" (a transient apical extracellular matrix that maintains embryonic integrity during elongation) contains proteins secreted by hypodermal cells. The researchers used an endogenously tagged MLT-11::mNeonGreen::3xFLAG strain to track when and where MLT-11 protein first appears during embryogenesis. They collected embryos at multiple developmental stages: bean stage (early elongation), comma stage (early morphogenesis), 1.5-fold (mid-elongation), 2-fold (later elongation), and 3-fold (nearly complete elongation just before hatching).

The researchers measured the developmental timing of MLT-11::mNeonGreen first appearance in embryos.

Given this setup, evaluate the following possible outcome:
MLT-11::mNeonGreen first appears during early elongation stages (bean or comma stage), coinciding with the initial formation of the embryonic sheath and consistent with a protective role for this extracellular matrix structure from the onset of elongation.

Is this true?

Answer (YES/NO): YES